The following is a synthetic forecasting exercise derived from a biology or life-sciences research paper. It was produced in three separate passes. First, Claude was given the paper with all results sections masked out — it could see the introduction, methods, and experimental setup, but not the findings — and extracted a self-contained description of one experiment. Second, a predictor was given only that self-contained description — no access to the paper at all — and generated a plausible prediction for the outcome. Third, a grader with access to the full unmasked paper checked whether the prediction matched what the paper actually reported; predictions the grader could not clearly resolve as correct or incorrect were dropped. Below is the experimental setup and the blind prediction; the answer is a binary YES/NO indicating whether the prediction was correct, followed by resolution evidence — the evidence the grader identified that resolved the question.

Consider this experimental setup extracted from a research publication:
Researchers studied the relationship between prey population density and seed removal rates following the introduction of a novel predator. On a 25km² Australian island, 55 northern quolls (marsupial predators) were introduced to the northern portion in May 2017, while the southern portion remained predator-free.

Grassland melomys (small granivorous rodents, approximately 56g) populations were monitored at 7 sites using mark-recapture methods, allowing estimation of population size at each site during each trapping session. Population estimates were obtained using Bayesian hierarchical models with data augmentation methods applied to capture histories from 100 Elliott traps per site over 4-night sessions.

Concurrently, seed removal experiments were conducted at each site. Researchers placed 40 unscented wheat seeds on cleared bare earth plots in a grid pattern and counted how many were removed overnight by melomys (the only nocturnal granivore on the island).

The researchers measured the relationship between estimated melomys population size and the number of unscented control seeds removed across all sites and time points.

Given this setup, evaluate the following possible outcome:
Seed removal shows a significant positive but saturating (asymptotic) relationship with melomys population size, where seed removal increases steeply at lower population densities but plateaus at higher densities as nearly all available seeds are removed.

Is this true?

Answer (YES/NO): NO